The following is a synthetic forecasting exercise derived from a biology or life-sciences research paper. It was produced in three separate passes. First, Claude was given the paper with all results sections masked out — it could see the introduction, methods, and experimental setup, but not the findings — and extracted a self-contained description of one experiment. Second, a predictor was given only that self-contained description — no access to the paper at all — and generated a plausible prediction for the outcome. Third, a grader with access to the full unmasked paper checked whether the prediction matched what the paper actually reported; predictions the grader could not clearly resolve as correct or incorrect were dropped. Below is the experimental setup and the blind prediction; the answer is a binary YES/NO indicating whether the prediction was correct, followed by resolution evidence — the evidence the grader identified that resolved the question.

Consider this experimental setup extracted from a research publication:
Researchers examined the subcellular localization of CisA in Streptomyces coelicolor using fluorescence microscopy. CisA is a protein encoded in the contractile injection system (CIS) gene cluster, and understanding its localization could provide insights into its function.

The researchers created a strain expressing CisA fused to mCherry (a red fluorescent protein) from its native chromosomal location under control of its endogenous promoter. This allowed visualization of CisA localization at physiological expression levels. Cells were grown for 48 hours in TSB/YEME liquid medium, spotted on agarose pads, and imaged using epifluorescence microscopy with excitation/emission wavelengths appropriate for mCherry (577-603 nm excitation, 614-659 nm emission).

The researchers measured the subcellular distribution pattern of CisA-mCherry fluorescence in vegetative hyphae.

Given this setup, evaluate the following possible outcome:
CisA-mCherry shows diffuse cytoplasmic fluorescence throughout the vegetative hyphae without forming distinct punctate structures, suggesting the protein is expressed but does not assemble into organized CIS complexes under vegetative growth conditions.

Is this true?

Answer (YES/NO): NO